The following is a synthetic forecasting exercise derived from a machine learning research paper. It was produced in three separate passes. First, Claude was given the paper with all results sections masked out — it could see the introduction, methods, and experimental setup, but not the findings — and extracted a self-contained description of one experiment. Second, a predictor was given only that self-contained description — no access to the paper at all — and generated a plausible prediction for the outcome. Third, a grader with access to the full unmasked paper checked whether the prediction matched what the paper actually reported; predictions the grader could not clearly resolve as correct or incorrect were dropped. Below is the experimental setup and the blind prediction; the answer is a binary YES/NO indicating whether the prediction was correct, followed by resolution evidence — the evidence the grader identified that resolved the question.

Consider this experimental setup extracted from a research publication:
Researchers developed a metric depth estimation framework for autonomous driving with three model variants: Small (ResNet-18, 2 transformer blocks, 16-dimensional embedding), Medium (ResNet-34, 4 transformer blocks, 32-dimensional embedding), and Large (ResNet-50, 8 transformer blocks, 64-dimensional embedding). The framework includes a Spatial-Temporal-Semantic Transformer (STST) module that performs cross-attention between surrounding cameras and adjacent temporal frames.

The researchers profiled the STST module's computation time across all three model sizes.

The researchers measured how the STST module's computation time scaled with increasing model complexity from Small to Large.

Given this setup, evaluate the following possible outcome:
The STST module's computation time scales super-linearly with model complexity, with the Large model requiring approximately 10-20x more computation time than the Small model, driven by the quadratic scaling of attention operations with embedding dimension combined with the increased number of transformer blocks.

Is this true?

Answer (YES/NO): NO